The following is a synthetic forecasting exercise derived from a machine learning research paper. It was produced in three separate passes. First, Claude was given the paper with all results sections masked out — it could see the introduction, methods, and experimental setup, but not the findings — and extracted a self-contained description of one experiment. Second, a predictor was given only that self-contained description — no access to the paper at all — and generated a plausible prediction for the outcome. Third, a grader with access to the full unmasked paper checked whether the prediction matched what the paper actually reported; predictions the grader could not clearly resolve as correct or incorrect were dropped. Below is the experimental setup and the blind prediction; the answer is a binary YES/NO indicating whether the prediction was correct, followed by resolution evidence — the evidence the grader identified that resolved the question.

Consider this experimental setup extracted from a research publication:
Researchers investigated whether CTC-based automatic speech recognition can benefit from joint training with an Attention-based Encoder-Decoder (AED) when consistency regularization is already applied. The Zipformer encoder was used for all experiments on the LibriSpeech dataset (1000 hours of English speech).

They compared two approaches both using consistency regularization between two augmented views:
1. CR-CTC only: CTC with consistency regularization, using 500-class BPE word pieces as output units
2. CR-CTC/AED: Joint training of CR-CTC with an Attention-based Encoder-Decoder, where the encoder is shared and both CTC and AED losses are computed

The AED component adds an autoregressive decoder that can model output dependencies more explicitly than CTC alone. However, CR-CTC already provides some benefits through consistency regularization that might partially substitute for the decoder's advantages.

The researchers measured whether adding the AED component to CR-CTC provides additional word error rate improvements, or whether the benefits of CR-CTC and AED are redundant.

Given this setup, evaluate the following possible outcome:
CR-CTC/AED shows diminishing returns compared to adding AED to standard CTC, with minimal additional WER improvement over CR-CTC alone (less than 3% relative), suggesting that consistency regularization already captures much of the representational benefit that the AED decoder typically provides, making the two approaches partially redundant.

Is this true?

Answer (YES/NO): NO